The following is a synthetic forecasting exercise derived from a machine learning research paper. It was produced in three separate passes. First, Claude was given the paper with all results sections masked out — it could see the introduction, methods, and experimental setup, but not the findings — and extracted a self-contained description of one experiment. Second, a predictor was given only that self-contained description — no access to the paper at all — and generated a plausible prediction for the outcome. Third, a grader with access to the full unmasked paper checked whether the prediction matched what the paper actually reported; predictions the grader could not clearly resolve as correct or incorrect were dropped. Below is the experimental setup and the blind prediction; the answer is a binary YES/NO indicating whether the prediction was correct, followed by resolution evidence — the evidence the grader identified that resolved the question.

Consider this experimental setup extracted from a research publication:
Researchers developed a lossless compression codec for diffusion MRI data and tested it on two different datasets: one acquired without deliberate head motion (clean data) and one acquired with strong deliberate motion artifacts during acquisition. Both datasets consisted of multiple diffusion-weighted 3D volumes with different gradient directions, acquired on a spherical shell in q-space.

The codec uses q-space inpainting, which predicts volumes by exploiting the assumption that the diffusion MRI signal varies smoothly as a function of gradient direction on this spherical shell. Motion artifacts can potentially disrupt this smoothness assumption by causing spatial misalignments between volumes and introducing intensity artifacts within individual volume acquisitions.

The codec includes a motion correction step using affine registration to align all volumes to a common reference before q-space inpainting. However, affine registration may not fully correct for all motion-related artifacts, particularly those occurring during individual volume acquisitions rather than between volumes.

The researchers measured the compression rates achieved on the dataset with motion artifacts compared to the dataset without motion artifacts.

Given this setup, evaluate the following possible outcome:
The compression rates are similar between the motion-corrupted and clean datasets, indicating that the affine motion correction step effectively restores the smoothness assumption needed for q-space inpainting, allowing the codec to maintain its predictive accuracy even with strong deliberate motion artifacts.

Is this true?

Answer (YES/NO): NO